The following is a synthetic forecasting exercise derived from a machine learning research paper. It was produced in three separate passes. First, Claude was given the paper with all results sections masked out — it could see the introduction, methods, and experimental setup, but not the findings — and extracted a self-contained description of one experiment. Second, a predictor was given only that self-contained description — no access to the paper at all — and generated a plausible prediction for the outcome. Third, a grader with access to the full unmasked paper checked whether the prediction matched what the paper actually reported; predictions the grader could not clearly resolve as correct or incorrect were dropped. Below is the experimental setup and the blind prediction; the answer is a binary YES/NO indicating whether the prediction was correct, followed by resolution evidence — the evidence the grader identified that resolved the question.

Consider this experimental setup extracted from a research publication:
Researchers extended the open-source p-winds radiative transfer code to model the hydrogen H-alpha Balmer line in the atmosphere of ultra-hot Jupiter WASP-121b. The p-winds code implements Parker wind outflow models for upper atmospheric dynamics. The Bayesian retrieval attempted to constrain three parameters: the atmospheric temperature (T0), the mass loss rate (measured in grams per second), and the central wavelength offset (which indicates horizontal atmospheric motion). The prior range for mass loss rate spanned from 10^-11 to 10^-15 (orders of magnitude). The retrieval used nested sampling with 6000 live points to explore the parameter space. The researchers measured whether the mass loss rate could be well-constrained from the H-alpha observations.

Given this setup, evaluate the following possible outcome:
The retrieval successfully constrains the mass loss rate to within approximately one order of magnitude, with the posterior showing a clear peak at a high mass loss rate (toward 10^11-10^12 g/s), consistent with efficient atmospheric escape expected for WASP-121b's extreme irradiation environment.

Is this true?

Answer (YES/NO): NO